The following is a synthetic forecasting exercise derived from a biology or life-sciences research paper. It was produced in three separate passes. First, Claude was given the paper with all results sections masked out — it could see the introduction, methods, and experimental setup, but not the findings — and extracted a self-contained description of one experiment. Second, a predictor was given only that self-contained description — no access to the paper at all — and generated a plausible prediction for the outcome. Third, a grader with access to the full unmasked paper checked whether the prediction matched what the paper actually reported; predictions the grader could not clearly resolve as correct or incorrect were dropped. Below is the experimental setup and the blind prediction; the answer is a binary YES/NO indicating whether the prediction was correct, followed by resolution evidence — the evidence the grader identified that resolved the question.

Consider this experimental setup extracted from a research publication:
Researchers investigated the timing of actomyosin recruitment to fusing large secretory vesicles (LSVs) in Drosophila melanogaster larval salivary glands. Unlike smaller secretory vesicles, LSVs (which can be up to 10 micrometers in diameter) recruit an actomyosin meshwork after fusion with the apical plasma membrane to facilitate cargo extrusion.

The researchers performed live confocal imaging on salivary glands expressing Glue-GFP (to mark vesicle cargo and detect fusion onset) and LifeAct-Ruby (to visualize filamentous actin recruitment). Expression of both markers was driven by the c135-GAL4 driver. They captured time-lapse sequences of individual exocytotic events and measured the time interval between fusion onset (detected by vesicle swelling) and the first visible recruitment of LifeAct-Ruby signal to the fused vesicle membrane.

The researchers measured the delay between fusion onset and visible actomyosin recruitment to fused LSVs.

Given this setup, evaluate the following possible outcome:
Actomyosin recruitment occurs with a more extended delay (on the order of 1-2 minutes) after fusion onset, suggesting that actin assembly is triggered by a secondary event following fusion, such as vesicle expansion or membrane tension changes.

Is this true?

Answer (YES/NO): YES